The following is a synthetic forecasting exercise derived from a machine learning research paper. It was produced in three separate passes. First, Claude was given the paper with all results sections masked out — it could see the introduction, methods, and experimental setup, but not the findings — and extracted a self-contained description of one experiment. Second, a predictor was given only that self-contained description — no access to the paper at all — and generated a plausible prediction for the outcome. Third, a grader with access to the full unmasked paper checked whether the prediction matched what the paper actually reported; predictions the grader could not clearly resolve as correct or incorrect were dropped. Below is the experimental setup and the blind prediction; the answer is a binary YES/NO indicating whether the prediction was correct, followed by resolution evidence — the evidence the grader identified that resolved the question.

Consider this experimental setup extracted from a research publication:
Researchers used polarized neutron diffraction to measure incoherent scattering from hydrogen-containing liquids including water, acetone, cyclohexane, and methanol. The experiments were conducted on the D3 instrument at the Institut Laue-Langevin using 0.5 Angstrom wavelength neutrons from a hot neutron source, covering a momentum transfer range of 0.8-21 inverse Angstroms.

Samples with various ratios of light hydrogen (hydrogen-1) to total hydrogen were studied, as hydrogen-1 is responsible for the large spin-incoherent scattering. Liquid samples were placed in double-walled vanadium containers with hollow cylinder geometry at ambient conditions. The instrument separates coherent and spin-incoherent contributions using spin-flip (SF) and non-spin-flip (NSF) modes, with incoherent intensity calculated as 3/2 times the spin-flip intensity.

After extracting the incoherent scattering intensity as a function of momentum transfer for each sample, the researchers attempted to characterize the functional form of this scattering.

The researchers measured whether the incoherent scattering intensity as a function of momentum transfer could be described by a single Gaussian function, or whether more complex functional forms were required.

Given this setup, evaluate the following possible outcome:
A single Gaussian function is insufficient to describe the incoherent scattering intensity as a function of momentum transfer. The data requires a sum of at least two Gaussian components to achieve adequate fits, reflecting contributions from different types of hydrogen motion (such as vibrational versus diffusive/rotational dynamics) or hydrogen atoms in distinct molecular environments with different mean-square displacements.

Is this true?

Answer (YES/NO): NO